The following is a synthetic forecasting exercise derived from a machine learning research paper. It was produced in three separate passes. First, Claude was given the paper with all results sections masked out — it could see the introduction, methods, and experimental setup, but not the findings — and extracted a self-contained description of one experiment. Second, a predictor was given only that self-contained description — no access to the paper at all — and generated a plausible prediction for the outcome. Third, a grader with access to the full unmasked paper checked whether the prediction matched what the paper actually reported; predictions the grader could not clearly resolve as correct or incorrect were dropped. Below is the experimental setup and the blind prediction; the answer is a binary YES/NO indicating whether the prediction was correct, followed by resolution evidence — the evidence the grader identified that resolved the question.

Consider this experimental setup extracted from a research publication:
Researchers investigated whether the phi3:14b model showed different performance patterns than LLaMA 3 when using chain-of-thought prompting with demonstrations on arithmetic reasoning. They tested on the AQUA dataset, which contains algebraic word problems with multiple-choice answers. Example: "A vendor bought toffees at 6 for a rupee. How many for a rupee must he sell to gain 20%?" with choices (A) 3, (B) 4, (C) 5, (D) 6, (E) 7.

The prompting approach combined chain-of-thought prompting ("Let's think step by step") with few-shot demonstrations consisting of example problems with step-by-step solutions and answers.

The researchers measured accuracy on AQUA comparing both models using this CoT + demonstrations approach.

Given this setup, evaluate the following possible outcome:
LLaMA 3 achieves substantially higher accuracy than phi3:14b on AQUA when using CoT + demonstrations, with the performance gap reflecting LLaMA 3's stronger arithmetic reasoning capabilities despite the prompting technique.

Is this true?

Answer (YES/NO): NO